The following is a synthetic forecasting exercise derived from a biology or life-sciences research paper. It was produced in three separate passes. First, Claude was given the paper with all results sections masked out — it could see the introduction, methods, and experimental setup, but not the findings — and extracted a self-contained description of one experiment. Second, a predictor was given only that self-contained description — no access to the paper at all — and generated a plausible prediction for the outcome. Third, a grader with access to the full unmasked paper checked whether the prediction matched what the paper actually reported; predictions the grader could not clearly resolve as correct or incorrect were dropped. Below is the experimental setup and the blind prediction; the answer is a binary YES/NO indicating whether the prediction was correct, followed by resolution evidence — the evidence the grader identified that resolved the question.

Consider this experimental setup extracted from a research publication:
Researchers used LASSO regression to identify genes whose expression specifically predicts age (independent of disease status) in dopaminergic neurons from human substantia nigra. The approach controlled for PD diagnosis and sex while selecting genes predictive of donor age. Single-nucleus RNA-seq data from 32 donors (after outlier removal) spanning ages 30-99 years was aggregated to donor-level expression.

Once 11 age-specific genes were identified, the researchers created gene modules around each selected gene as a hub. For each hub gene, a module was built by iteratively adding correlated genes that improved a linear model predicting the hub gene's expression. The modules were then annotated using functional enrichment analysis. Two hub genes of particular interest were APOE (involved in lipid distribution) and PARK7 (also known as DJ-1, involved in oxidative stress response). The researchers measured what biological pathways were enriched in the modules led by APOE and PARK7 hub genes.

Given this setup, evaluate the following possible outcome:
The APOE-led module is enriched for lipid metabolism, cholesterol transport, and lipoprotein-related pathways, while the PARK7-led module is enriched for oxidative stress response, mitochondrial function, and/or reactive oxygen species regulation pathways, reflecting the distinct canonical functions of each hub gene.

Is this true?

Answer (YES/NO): NO